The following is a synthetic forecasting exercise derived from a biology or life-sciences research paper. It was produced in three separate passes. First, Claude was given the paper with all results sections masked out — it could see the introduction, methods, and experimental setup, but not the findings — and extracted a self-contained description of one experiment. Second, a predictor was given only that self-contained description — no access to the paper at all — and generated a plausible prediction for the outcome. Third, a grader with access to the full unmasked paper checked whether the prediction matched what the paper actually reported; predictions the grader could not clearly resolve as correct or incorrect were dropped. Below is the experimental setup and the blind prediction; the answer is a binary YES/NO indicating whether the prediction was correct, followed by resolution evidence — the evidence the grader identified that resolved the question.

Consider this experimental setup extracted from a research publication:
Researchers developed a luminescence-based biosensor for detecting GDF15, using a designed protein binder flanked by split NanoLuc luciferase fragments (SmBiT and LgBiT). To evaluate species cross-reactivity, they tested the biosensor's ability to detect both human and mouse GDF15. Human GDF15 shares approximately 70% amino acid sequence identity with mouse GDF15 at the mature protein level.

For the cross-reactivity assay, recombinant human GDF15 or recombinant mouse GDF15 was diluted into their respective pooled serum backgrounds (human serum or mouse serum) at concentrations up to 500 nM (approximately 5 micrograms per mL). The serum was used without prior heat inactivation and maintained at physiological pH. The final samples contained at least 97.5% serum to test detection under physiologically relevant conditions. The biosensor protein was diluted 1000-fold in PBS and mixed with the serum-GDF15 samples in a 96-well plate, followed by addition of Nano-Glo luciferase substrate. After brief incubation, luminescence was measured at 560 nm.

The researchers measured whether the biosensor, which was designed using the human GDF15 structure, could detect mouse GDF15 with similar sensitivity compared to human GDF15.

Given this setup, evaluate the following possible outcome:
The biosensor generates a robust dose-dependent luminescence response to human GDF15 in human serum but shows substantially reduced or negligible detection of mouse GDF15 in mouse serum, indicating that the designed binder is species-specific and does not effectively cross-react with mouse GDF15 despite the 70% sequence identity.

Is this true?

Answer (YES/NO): NO